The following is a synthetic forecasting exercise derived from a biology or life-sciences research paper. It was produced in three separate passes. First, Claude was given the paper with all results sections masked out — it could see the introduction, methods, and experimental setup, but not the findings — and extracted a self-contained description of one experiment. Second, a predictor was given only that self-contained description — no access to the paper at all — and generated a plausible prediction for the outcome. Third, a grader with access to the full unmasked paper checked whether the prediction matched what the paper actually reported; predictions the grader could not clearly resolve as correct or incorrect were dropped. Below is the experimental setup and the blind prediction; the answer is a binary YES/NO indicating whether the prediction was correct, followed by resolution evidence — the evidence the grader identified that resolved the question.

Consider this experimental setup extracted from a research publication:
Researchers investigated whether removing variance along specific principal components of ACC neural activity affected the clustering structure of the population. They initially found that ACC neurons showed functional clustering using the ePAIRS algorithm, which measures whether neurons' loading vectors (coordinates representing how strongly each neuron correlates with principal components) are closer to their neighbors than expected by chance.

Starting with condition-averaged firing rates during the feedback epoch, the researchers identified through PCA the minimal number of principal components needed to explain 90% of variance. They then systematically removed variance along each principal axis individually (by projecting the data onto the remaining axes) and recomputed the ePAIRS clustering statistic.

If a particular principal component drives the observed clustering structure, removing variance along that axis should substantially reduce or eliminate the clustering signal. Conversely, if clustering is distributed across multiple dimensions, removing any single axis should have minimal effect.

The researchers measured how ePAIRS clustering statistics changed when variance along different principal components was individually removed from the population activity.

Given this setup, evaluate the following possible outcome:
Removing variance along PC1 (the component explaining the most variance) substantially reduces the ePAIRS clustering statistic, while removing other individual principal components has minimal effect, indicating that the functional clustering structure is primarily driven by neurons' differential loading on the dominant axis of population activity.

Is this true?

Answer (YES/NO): NO